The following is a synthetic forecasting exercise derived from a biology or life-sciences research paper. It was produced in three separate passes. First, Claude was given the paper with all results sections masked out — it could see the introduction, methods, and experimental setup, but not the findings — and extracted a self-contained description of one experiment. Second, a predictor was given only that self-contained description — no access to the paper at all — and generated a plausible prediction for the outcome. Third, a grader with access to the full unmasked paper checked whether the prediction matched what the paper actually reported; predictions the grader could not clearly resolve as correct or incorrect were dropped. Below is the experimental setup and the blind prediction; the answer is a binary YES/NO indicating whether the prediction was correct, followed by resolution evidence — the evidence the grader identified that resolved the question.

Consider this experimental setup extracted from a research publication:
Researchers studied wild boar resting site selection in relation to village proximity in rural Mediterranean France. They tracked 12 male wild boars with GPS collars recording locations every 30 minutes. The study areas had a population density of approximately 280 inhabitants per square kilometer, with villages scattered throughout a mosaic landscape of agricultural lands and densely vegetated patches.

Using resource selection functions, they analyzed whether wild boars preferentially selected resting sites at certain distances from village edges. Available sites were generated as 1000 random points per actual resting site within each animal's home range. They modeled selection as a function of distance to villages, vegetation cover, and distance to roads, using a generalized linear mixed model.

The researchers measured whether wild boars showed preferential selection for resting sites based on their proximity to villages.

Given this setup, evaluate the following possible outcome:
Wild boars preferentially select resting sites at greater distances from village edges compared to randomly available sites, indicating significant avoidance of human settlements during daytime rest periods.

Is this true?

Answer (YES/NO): NO